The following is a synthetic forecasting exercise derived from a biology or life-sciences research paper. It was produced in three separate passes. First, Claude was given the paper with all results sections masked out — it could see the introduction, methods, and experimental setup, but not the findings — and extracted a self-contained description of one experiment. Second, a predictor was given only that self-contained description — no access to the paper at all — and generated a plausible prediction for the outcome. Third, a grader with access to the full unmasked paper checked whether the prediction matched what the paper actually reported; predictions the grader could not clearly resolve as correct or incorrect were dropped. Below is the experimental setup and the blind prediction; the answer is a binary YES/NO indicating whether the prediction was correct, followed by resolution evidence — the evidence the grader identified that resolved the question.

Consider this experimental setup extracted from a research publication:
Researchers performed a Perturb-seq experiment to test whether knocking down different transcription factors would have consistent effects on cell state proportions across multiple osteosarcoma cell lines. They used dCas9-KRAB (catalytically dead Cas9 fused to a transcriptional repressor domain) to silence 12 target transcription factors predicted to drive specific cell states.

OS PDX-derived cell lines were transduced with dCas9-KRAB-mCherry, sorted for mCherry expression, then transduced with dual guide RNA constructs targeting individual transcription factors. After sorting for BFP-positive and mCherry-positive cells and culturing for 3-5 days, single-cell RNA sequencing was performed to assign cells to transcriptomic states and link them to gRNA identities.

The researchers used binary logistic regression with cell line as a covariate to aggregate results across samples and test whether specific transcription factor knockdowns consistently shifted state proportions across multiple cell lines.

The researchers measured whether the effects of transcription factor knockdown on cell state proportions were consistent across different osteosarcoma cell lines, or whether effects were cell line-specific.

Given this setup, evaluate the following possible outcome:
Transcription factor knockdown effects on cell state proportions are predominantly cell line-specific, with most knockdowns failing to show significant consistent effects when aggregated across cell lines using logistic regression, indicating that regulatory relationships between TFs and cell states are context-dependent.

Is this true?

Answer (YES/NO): NO